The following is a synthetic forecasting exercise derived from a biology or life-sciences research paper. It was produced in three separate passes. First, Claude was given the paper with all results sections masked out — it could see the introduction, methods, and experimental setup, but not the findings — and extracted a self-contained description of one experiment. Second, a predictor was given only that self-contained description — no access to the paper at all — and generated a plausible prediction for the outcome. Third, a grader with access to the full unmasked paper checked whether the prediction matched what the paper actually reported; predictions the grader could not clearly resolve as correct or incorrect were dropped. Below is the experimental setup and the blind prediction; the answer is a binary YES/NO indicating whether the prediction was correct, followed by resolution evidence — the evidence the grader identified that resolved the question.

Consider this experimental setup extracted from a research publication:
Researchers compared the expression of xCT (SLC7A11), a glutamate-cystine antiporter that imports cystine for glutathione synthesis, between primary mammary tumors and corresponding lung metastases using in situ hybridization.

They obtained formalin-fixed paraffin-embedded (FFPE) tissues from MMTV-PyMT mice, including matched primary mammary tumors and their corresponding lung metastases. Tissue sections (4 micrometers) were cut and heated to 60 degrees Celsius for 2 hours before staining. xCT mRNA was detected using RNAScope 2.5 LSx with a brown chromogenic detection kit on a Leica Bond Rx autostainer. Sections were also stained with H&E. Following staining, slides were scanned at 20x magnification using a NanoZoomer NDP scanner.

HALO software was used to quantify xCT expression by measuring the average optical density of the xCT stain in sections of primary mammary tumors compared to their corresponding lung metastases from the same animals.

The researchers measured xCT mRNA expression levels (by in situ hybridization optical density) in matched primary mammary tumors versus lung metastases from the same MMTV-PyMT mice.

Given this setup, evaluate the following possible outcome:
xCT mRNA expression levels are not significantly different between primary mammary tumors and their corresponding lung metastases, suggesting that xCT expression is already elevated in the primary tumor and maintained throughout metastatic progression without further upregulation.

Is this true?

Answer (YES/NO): NO